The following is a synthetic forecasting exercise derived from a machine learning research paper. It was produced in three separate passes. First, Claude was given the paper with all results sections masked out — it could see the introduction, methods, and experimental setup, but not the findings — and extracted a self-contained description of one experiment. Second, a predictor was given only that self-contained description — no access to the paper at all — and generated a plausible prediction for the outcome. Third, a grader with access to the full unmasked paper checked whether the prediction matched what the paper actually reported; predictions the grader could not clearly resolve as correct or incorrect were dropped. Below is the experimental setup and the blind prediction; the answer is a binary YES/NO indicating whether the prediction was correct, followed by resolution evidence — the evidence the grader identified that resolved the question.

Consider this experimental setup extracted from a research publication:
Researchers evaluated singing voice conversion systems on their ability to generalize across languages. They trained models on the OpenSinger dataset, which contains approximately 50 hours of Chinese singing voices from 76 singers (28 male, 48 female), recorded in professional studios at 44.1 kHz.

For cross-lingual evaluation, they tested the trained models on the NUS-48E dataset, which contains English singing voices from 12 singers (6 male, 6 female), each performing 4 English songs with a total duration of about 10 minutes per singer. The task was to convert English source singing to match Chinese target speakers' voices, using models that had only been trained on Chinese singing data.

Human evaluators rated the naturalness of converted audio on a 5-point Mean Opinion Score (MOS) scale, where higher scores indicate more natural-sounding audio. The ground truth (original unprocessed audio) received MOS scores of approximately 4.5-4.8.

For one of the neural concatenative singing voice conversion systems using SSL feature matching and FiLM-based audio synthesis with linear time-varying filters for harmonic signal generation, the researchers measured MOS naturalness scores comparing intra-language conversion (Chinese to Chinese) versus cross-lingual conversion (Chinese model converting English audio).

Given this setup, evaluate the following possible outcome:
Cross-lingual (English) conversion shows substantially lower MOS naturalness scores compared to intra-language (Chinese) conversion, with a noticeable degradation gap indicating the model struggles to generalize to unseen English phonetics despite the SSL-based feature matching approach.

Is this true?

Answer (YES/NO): NO